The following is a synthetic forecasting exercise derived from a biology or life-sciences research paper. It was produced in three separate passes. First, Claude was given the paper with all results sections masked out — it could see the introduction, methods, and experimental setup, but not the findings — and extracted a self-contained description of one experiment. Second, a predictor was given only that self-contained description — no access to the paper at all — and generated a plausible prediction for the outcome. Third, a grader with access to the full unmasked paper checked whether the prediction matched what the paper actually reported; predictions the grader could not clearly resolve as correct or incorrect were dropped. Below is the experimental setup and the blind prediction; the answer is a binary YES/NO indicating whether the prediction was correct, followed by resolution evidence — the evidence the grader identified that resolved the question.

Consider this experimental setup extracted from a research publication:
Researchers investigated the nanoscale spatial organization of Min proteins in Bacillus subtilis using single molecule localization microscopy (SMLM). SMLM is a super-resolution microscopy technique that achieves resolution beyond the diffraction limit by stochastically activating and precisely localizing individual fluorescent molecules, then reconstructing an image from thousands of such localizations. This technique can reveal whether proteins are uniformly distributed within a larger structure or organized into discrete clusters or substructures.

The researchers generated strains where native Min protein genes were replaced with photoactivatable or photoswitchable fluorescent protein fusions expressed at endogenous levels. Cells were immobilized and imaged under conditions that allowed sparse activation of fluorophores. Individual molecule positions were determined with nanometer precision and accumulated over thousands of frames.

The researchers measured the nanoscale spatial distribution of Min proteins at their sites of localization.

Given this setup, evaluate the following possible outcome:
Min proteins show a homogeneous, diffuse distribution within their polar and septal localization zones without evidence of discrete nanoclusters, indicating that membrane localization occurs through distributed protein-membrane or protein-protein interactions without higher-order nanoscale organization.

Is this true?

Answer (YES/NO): NO